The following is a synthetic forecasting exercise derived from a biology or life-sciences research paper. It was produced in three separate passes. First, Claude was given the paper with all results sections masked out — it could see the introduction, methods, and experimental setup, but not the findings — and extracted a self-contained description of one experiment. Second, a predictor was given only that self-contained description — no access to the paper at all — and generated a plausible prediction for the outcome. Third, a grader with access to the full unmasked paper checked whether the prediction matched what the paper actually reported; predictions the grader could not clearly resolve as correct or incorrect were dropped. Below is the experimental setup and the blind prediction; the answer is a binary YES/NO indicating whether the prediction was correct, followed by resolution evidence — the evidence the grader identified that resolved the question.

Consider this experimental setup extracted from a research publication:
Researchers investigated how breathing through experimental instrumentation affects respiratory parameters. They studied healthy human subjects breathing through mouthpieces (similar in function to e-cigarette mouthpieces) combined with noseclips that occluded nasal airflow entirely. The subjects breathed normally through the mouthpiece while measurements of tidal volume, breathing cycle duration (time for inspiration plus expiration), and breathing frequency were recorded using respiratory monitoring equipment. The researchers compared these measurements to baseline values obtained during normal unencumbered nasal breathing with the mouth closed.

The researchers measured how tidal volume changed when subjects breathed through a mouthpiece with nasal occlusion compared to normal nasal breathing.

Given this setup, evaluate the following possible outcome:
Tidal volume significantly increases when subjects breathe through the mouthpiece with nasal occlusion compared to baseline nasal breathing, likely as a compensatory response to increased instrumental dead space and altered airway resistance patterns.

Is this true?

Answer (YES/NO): YES